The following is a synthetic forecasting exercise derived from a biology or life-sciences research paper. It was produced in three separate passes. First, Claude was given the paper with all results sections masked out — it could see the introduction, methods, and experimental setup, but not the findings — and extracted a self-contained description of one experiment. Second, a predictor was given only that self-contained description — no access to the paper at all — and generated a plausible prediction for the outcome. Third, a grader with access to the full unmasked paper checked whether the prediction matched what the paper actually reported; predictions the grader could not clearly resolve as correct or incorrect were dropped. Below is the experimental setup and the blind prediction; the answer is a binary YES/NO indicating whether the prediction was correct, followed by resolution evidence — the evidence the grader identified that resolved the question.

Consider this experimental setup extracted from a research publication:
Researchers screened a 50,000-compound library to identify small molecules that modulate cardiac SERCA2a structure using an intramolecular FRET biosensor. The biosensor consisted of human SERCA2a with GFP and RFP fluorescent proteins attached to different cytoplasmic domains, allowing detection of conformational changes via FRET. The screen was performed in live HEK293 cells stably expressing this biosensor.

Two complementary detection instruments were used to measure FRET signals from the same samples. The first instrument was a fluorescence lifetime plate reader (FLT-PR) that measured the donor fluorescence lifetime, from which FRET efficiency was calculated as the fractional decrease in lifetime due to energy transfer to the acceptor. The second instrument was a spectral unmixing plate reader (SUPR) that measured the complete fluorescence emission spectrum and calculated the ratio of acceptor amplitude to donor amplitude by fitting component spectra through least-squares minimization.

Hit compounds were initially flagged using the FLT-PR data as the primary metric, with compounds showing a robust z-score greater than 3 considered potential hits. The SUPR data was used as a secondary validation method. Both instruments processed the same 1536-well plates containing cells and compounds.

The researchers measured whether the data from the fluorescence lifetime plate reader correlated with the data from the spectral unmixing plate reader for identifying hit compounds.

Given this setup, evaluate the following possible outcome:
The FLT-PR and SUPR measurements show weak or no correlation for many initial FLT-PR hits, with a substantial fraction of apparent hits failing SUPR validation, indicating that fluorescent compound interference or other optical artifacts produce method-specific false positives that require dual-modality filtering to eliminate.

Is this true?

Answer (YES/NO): NO